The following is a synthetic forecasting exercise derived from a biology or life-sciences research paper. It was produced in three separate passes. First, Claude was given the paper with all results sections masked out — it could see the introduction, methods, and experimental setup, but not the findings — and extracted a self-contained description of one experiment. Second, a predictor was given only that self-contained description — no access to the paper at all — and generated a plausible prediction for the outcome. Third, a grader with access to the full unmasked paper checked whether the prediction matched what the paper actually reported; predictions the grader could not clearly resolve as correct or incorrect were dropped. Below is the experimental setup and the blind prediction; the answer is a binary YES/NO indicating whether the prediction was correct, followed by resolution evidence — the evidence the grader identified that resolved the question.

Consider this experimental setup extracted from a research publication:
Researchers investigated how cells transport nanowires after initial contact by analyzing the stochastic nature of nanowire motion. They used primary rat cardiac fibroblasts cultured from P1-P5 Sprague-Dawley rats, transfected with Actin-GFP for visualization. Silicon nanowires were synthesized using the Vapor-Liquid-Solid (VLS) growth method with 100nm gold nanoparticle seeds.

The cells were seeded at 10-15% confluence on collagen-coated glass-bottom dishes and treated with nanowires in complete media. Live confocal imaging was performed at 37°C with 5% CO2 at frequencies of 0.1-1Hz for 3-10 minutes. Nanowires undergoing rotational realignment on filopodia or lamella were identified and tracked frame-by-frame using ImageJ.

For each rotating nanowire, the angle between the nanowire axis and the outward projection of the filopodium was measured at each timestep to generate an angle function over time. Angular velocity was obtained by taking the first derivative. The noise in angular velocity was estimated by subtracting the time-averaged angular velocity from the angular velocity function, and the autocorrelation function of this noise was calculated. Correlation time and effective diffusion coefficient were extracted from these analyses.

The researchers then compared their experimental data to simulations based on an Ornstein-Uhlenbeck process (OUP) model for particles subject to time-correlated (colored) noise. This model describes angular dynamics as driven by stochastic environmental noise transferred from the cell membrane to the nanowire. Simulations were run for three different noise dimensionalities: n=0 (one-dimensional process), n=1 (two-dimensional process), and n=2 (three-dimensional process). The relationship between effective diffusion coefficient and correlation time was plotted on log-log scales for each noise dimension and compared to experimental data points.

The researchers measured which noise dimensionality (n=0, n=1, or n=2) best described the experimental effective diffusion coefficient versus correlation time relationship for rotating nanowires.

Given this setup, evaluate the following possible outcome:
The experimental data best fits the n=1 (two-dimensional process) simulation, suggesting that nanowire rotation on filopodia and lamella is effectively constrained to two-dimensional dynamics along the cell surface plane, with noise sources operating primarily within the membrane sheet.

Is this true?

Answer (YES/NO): NO